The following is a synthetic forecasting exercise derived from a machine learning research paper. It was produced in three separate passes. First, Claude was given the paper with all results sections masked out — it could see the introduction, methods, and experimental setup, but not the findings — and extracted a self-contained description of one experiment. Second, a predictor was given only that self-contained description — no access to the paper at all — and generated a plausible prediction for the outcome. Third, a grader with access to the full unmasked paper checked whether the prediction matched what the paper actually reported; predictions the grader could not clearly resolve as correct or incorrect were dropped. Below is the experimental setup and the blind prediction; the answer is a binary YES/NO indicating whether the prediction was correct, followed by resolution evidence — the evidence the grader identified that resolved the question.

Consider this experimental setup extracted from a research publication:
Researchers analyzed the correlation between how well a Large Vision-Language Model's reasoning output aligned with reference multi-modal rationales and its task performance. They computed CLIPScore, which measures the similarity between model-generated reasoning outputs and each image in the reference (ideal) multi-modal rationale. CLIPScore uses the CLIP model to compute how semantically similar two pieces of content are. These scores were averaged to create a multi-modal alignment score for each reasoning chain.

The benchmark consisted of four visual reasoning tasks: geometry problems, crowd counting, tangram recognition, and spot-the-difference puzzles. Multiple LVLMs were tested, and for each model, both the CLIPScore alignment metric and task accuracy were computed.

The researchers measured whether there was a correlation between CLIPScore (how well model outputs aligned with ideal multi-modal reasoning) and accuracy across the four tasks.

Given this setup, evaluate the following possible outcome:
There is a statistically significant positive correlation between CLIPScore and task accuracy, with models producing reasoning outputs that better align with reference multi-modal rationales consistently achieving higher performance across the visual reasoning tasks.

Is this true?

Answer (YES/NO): YES